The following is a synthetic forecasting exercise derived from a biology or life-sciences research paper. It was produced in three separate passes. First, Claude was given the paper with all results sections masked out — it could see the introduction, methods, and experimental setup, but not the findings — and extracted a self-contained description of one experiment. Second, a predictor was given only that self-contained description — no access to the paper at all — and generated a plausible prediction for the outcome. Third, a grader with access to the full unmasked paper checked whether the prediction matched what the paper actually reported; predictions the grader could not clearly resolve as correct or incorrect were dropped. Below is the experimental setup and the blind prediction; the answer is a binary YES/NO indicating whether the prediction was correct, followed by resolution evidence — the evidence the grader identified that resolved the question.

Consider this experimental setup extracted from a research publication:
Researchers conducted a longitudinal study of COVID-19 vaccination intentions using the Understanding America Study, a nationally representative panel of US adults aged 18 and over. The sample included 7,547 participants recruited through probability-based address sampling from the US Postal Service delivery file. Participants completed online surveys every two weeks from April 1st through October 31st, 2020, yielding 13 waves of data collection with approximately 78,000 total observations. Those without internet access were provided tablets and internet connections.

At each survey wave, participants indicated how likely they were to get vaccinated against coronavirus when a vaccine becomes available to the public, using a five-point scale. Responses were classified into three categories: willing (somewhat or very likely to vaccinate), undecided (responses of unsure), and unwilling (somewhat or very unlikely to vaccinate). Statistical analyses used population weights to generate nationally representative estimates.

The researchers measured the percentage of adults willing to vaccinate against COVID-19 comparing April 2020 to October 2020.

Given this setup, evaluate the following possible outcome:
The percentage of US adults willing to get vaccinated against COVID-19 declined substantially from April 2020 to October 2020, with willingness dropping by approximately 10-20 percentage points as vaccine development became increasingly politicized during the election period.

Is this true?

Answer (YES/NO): YES